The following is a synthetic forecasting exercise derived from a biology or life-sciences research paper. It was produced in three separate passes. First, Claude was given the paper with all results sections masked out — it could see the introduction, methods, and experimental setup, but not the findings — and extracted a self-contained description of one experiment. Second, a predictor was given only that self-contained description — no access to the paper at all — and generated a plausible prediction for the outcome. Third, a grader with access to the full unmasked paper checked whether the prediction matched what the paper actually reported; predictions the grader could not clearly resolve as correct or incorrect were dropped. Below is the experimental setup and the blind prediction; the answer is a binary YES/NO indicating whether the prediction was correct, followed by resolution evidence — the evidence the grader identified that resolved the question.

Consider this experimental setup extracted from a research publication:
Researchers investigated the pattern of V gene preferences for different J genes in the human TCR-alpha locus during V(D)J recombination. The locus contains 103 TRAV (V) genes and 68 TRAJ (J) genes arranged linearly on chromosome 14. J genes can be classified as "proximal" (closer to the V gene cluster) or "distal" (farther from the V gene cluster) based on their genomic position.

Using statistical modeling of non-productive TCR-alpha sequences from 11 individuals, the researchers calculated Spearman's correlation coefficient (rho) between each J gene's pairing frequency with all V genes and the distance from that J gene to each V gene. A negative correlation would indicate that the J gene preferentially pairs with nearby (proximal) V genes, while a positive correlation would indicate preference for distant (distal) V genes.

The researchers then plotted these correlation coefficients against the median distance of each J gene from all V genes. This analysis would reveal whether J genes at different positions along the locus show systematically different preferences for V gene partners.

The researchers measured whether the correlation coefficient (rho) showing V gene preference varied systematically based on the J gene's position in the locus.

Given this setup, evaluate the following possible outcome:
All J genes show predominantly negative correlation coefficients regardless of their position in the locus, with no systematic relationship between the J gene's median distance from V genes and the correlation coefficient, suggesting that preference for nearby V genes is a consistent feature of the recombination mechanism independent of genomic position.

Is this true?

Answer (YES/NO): NO